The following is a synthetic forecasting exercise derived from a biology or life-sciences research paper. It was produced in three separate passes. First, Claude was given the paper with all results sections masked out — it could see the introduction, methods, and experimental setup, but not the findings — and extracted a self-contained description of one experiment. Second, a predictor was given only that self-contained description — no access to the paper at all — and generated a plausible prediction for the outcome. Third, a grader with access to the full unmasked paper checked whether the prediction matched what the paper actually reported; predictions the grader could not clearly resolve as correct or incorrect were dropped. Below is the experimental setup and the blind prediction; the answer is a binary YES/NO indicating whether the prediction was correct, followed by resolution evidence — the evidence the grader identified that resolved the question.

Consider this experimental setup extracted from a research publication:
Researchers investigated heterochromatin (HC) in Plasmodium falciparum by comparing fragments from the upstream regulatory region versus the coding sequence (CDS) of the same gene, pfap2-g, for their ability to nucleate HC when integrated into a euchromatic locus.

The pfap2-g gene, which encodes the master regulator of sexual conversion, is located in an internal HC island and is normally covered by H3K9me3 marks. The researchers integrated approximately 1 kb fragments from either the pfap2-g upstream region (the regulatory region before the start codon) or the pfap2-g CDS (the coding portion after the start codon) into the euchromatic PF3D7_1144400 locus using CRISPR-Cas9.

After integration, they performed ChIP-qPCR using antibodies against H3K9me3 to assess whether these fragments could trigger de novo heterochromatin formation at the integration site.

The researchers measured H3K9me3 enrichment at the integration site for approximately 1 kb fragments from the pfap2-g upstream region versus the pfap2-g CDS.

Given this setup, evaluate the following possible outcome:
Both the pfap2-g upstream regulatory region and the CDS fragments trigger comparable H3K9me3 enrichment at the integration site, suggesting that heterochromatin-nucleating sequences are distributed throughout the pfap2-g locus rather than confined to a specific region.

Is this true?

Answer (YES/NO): NO